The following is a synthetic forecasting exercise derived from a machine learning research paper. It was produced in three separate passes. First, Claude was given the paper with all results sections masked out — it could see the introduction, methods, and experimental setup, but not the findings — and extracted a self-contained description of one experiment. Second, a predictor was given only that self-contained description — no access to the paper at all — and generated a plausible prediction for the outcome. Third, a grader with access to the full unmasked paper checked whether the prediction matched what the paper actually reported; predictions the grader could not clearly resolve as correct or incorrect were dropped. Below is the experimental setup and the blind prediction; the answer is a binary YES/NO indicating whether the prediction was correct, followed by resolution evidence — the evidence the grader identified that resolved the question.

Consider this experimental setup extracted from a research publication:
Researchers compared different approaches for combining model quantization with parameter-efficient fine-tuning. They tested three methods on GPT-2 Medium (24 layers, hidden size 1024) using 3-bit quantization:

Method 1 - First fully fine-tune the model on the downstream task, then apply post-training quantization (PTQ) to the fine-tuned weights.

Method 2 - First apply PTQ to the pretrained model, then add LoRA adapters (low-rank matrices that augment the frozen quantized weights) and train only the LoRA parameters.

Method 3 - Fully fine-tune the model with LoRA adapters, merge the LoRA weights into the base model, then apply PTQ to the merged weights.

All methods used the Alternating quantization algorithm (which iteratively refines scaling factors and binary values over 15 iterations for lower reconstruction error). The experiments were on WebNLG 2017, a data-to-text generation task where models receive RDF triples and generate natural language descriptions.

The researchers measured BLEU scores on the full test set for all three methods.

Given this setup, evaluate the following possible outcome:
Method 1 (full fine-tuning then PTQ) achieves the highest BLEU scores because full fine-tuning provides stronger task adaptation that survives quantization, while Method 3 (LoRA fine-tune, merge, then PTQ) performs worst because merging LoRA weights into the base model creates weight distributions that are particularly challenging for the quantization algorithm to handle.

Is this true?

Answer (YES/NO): YES